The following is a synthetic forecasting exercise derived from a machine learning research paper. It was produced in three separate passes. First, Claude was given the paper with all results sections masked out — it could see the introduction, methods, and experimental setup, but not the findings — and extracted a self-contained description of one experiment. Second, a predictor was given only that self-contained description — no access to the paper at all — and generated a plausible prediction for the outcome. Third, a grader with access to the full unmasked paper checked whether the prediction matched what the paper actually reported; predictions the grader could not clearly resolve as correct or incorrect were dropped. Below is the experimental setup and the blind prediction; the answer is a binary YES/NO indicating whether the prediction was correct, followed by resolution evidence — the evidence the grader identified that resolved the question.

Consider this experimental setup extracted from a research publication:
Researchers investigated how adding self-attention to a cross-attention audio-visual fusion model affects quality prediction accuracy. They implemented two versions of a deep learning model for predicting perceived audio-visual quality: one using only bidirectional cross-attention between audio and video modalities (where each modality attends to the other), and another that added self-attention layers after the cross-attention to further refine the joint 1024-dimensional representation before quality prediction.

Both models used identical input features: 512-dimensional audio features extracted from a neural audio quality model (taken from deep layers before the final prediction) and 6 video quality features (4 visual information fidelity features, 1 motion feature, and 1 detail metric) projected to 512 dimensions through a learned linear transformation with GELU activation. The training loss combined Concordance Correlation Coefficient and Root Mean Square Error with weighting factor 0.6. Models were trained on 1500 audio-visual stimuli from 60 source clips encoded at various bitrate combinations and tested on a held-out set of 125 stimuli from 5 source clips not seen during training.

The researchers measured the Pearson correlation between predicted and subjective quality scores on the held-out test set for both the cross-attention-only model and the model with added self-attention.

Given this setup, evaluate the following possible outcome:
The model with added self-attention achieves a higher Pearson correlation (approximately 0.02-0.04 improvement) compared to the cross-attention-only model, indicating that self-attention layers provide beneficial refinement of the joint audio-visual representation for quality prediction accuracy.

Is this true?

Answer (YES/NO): NO